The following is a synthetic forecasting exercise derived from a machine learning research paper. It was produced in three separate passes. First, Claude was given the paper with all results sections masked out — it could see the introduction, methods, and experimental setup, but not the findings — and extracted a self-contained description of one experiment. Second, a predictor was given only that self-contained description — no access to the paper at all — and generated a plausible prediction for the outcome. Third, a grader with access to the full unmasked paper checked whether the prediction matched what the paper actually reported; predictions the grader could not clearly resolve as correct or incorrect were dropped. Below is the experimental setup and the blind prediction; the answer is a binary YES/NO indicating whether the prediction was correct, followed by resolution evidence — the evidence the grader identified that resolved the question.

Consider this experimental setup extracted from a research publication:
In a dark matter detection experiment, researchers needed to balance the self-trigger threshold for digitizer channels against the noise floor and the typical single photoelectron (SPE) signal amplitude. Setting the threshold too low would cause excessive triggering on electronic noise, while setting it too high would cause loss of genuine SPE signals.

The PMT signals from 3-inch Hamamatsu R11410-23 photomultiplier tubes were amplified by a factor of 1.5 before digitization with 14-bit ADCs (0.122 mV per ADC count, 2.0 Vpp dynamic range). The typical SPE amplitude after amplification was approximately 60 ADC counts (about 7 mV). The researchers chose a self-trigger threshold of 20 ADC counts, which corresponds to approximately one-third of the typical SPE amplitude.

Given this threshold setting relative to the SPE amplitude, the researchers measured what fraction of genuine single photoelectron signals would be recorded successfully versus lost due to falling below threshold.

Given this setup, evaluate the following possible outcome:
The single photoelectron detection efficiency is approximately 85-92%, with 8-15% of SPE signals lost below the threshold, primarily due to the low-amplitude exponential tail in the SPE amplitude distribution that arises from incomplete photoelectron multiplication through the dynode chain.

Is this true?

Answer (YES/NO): NO